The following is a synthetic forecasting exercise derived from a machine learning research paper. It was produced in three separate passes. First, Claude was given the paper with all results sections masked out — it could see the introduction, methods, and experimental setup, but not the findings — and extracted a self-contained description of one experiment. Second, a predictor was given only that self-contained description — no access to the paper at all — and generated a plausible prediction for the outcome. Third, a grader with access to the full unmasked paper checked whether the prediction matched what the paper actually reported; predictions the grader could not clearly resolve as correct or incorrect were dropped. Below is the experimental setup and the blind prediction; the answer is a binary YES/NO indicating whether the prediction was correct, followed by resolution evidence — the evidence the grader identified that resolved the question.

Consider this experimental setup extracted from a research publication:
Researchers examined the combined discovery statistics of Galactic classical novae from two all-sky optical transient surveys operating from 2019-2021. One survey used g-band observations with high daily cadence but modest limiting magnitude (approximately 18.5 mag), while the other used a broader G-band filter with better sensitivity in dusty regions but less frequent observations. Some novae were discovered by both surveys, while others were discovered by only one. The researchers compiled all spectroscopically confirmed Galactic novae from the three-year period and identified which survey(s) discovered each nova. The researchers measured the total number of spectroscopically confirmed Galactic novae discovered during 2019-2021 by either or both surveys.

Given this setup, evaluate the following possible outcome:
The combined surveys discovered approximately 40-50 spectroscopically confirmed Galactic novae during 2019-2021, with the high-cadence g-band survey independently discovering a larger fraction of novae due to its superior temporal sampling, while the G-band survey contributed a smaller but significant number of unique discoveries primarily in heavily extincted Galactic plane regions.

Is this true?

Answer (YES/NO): NO